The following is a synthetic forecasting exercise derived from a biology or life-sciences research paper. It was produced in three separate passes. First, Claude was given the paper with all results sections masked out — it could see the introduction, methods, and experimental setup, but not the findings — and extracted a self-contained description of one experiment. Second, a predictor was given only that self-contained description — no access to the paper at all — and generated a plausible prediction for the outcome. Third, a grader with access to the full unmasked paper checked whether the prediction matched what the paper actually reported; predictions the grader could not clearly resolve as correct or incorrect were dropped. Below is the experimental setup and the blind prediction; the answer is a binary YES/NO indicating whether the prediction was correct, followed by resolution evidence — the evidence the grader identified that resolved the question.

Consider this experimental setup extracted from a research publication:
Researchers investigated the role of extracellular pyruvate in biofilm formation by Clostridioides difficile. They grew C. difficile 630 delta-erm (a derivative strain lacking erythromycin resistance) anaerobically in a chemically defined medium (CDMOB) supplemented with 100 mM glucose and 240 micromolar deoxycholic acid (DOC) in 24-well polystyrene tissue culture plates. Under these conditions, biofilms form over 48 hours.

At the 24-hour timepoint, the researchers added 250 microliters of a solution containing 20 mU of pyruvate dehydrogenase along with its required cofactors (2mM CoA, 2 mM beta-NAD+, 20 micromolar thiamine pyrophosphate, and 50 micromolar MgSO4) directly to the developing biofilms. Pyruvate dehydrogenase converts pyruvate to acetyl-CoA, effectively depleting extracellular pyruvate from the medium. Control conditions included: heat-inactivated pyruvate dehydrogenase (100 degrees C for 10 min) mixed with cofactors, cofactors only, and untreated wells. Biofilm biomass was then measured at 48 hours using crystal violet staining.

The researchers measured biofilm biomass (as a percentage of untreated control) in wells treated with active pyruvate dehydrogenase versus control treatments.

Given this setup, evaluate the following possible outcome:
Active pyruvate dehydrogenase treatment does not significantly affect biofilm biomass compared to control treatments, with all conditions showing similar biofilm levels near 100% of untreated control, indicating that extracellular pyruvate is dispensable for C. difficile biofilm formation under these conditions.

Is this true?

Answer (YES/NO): NO